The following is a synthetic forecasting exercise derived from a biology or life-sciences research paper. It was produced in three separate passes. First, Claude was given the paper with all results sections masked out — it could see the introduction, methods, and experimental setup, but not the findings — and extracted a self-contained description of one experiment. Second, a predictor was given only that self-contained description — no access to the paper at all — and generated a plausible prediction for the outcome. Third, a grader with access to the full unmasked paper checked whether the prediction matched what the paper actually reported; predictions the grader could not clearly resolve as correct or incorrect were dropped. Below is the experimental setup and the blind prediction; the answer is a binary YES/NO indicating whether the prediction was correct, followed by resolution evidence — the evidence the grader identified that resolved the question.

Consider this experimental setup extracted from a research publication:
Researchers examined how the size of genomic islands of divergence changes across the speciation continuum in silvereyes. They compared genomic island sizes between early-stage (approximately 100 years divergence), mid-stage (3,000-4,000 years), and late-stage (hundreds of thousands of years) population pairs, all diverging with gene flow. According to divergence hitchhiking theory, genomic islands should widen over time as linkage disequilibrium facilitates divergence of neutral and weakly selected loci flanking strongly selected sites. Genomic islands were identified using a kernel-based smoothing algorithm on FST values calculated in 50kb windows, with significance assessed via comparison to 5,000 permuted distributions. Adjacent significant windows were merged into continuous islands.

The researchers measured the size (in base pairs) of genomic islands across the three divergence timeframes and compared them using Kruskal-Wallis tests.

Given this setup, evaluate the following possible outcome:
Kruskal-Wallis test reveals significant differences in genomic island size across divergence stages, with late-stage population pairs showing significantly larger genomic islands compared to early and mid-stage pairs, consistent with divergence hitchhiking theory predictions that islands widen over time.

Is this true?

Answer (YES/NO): NO